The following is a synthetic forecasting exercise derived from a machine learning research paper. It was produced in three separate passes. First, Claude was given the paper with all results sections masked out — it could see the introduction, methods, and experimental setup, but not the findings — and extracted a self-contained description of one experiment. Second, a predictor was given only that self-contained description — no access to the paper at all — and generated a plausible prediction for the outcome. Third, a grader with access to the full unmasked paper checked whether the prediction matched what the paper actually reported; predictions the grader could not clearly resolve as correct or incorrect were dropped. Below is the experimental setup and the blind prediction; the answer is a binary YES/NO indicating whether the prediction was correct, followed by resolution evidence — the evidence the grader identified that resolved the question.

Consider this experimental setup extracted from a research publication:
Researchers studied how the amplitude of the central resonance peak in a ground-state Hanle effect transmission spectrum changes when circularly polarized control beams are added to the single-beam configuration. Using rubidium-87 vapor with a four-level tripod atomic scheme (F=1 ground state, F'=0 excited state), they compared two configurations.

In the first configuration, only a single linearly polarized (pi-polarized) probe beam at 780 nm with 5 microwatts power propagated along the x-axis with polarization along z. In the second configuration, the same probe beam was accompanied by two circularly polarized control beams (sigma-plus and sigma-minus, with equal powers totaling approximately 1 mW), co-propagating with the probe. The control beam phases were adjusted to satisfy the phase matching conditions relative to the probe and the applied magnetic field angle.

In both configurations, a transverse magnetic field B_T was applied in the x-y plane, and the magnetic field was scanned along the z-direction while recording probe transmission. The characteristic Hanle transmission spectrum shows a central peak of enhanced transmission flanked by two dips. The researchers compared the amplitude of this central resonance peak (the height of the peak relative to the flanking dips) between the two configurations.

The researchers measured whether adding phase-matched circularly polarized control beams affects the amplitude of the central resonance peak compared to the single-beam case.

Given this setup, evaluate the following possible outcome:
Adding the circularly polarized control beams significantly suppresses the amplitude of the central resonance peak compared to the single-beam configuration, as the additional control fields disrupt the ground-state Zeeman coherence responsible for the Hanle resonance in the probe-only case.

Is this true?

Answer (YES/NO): NO